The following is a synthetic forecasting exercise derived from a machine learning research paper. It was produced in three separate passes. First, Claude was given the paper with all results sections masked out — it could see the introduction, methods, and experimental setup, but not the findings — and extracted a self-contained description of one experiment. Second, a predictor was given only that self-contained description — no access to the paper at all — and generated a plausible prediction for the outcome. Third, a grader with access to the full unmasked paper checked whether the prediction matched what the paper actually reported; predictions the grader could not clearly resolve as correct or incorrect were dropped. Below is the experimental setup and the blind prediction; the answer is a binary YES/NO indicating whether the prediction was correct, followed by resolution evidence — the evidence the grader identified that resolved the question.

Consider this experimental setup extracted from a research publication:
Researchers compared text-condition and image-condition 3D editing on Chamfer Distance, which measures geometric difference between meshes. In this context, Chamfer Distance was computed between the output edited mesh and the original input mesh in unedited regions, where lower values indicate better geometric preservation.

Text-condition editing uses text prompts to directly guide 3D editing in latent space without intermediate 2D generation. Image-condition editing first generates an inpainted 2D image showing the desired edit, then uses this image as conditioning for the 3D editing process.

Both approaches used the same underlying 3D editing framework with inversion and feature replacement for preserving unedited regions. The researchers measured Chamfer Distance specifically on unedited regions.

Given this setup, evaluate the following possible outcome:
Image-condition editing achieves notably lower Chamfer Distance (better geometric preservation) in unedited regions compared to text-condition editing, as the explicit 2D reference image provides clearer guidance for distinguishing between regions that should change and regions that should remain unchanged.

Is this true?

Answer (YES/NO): NO